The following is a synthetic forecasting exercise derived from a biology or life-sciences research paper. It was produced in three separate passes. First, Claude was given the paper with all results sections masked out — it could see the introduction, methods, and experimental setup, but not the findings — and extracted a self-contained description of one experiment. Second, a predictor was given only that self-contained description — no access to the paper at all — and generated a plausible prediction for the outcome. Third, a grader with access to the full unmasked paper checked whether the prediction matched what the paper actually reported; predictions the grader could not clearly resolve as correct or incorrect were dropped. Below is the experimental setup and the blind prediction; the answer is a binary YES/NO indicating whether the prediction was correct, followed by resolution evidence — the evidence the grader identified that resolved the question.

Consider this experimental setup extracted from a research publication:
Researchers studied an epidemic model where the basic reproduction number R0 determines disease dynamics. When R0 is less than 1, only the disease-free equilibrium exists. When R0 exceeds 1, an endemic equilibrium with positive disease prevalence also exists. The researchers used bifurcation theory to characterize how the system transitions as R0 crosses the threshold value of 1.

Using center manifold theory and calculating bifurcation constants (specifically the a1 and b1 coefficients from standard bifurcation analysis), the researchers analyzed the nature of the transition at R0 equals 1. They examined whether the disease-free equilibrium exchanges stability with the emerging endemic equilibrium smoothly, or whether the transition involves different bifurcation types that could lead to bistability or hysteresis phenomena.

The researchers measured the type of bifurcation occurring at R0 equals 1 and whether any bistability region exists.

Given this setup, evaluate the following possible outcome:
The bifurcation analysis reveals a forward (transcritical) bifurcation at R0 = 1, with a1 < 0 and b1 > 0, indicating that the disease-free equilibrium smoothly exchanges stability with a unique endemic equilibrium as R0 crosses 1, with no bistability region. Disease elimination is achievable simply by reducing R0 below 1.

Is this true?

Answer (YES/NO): YES